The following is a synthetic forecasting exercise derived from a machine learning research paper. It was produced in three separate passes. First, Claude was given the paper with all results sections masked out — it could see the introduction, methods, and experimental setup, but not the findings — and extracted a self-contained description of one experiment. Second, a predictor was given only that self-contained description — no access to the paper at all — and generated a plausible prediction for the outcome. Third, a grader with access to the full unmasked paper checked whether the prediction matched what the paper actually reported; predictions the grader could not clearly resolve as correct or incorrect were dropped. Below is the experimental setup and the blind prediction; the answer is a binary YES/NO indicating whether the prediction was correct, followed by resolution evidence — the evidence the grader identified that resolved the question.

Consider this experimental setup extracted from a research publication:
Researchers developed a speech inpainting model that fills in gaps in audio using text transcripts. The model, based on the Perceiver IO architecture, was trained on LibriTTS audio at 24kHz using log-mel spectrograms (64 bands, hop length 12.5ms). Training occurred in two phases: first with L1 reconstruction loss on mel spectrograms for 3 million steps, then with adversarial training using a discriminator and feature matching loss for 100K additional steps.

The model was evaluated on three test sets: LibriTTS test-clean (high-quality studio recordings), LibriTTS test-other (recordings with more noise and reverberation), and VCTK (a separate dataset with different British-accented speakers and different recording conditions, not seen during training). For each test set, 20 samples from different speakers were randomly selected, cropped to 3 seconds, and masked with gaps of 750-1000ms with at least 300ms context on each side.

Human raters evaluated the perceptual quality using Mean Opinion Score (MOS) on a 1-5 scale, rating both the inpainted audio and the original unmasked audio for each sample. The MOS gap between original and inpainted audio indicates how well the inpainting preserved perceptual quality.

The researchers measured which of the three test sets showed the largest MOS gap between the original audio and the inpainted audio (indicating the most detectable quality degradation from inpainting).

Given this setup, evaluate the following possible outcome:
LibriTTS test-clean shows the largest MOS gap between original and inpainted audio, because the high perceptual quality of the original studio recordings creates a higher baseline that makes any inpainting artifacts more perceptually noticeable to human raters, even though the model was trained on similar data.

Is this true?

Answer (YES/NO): NO